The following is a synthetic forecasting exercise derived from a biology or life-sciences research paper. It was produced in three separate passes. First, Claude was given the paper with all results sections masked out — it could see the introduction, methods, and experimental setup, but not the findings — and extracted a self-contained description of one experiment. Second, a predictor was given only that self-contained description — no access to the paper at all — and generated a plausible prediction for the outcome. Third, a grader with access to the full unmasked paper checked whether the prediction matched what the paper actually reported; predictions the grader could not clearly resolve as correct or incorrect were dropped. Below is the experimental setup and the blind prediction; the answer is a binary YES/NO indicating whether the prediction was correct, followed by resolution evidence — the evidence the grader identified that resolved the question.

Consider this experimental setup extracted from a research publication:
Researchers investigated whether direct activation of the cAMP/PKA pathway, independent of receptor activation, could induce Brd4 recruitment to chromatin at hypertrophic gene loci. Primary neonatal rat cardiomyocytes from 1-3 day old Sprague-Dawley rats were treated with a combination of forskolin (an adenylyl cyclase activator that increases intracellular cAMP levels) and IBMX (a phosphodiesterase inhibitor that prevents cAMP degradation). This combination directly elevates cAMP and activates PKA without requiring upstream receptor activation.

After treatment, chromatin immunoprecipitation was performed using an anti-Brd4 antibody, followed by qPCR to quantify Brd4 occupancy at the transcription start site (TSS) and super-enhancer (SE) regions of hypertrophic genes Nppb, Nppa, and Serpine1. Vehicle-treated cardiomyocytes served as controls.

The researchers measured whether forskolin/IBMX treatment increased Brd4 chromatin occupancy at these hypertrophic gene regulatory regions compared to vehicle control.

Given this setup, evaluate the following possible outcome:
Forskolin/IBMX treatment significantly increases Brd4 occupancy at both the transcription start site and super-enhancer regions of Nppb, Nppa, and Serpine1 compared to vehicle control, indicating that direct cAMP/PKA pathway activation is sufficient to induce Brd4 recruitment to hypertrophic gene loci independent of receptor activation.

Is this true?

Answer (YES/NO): NO